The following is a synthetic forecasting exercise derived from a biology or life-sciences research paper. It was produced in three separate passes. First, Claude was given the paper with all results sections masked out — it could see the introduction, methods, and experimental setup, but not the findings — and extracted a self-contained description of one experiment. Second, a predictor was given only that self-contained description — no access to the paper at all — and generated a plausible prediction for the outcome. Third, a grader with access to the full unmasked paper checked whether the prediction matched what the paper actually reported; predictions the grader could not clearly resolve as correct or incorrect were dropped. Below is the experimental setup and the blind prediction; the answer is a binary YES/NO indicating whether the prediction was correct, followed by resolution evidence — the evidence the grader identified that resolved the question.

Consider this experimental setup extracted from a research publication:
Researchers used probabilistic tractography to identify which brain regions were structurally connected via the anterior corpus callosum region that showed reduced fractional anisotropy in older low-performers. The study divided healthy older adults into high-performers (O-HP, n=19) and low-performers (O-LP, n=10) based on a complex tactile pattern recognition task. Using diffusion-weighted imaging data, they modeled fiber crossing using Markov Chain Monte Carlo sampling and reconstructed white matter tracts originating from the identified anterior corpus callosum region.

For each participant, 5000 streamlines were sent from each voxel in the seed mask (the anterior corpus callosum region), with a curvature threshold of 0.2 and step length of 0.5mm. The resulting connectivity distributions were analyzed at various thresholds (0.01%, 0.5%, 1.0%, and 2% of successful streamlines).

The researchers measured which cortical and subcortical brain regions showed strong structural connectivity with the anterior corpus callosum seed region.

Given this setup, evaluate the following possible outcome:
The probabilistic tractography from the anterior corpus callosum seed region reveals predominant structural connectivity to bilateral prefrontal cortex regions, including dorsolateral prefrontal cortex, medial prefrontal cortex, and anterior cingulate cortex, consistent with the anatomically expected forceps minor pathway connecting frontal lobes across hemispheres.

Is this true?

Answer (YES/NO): NO